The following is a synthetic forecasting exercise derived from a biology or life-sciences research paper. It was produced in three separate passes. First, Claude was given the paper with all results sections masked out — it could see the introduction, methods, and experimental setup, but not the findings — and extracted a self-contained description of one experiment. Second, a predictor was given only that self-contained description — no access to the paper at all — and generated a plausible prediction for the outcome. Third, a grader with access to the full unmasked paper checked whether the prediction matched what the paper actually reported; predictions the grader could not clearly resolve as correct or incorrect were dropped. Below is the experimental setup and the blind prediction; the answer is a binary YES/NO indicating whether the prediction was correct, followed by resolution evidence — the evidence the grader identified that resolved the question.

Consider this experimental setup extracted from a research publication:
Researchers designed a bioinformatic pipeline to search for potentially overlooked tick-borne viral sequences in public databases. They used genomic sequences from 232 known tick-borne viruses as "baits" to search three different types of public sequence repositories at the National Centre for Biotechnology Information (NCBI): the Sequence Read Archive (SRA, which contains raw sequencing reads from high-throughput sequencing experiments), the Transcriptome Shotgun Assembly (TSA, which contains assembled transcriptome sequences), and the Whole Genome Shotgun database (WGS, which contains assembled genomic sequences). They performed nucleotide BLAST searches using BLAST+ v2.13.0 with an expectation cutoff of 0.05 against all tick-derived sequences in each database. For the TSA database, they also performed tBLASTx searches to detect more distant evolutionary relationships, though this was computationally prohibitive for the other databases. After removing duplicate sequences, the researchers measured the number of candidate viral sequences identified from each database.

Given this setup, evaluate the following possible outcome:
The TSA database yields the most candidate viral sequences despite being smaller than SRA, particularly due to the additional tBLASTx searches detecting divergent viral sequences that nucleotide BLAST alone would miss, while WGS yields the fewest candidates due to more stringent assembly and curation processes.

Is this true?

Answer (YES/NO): NO